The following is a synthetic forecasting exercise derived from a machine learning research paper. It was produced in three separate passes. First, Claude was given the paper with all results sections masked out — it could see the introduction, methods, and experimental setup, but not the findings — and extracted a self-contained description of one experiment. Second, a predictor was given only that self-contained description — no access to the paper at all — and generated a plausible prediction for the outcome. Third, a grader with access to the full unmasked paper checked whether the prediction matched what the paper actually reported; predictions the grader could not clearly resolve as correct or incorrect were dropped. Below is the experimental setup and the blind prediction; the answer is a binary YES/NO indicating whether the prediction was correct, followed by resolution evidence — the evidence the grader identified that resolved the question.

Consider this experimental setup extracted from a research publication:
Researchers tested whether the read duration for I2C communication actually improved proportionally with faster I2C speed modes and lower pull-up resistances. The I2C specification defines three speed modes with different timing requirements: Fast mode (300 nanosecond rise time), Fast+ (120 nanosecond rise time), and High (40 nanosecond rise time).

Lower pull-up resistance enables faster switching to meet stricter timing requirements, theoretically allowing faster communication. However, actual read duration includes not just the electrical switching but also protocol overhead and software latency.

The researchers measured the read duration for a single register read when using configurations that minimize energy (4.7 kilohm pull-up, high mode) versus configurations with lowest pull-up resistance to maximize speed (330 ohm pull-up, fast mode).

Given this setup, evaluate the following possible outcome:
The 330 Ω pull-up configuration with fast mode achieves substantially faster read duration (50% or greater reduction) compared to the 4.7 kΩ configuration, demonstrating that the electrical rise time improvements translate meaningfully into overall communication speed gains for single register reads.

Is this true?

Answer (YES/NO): NO